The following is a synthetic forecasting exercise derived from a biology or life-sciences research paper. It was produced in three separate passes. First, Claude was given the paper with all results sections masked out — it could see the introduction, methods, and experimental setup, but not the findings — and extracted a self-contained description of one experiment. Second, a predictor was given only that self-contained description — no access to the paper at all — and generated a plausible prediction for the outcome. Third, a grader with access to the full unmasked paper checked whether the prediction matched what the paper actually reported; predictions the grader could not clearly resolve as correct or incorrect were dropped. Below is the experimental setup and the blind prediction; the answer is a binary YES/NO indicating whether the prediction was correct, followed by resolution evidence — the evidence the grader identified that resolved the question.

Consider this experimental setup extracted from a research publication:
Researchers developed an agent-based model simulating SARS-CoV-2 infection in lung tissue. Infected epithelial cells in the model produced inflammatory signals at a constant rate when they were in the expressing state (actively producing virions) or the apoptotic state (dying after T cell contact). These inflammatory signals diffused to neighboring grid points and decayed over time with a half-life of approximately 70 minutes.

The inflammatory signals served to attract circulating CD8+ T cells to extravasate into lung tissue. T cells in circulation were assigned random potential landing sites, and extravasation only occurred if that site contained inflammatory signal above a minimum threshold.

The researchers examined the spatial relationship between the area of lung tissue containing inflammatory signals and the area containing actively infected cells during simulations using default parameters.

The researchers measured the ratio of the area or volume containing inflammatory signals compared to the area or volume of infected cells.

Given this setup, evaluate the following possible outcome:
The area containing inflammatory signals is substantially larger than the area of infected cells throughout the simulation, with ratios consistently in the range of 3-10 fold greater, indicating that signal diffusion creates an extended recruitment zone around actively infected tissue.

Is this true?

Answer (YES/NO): NO